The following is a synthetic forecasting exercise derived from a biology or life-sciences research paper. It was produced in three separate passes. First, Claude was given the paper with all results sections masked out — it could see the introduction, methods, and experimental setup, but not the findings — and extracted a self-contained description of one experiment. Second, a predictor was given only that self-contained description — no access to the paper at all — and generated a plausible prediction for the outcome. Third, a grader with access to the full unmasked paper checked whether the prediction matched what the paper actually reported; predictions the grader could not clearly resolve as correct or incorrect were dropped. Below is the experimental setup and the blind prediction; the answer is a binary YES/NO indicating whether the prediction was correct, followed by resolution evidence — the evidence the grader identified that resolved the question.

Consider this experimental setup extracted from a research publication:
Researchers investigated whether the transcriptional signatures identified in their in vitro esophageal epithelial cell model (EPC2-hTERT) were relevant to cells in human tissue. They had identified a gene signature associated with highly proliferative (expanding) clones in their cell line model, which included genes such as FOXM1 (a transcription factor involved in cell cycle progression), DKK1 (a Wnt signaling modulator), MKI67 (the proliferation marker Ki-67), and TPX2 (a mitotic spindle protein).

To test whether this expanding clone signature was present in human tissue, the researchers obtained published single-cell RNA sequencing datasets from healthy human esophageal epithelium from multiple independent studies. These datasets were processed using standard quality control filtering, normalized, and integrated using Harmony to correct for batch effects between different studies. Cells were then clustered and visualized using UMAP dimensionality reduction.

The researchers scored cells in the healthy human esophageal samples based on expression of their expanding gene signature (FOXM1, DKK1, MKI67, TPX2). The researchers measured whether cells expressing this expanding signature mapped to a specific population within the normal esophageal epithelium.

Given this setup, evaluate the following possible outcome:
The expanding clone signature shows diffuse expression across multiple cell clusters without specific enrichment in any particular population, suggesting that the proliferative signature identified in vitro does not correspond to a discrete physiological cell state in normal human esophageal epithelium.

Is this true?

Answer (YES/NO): NO